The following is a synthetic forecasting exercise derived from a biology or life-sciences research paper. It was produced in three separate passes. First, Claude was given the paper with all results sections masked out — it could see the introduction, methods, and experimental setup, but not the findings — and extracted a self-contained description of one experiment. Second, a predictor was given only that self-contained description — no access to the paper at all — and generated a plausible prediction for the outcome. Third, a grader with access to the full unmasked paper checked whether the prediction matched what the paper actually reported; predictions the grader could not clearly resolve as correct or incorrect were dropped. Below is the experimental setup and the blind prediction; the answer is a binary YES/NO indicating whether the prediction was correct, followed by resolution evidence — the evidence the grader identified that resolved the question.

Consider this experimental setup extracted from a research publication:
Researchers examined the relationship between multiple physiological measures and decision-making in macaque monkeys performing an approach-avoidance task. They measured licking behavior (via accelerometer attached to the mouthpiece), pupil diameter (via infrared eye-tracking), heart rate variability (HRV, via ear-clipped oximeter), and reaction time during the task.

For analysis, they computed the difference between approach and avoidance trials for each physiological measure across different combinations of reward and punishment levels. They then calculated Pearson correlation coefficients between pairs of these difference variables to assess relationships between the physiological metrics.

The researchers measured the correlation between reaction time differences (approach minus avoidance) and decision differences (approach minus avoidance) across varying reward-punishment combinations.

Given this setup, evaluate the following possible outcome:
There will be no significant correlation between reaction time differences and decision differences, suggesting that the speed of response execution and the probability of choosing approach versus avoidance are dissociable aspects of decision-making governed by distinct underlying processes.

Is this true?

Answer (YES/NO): NO